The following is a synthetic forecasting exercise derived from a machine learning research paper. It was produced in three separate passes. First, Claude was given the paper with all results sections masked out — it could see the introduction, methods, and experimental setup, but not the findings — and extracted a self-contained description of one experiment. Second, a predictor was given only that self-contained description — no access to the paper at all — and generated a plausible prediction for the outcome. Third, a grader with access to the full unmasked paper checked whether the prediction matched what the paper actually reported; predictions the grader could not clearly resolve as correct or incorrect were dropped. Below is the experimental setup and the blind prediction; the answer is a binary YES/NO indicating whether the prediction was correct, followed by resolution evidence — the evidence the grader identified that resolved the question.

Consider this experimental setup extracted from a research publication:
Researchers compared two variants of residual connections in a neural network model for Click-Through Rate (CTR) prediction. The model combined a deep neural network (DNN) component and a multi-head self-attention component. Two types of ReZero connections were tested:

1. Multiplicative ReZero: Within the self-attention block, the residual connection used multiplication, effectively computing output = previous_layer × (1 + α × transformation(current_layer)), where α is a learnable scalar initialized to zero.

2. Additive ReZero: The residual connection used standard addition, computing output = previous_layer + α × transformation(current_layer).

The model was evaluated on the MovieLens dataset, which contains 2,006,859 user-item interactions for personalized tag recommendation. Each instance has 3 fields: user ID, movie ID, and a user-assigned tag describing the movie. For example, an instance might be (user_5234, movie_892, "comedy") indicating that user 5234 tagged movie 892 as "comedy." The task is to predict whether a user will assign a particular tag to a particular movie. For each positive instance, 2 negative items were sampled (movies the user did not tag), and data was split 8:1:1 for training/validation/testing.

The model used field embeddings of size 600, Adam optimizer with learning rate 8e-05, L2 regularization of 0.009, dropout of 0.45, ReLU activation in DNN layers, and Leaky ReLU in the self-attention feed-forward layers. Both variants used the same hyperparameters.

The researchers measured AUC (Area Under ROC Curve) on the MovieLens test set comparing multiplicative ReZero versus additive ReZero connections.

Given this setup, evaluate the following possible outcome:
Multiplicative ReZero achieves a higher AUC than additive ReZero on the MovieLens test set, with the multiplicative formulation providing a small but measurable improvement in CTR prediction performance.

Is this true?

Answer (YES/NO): YES